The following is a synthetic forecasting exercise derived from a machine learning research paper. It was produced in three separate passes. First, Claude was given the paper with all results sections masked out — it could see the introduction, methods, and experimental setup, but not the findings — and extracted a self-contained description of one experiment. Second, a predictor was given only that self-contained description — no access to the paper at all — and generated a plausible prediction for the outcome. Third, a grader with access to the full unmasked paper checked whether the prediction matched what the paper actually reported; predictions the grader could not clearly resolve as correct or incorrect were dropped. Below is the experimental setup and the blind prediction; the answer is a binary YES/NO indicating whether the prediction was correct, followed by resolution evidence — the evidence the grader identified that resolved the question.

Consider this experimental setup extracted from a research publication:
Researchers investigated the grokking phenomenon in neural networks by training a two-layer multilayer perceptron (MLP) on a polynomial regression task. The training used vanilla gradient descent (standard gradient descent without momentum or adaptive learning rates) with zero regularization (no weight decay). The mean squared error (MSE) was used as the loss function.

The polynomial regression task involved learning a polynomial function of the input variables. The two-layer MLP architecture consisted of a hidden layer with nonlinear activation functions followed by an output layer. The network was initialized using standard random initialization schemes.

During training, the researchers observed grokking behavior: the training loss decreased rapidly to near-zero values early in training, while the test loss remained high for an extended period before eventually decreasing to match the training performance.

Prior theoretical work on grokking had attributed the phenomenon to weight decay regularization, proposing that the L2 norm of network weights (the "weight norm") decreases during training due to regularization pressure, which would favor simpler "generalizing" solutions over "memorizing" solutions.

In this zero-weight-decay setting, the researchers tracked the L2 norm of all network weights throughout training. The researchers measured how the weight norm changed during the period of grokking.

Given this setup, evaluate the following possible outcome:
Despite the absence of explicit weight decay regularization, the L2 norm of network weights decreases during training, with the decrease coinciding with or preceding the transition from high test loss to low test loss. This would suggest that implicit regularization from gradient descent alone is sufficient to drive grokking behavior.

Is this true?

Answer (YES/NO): NO